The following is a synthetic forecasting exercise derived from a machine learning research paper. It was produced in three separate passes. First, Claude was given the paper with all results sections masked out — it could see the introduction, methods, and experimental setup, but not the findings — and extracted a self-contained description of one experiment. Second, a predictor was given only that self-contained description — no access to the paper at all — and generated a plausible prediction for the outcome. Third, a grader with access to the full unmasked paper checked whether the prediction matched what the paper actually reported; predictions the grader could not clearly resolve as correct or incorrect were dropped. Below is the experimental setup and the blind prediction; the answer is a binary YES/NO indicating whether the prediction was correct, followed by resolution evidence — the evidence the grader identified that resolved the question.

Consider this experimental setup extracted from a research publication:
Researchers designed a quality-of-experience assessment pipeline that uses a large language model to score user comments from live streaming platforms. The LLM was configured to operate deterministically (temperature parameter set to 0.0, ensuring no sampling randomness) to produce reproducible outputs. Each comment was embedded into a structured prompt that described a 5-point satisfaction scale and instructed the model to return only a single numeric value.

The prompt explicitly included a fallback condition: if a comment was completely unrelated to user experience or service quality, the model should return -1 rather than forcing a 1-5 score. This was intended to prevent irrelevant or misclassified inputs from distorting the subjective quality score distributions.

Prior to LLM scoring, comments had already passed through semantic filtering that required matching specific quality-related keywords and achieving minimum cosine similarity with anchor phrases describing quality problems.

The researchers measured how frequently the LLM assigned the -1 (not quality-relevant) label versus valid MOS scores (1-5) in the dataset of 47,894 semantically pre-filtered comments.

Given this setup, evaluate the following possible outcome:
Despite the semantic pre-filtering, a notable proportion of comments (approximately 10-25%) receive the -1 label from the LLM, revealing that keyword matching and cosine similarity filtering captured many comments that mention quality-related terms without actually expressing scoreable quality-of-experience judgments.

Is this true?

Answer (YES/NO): NO